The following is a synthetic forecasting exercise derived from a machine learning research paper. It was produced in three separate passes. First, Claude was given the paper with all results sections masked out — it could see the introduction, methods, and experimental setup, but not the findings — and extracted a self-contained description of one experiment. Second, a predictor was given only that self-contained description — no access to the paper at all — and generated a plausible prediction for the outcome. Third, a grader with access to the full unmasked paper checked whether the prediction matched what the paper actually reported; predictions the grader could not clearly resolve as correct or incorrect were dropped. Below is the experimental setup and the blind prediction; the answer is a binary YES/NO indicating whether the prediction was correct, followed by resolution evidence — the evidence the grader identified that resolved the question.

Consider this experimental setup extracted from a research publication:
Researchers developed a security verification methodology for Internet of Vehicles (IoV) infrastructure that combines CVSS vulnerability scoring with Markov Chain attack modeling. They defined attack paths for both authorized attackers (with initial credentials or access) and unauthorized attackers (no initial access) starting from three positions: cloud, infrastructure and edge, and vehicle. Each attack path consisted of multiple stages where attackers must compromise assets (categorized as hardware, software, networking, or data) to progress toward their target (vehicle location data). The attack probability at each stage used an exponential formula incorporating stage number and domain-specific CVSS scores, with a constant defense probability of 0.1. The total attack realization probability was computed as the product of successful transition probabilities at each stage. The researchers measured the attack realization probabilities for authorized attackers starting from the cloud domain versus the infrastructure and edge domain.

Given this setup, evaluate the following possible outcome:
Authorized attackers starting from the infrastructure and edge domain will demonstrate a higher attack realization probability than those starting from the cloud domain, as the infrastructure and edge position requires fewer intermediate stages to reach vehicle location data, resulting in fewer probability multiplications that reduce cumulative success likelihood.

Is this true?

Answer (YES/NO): NO